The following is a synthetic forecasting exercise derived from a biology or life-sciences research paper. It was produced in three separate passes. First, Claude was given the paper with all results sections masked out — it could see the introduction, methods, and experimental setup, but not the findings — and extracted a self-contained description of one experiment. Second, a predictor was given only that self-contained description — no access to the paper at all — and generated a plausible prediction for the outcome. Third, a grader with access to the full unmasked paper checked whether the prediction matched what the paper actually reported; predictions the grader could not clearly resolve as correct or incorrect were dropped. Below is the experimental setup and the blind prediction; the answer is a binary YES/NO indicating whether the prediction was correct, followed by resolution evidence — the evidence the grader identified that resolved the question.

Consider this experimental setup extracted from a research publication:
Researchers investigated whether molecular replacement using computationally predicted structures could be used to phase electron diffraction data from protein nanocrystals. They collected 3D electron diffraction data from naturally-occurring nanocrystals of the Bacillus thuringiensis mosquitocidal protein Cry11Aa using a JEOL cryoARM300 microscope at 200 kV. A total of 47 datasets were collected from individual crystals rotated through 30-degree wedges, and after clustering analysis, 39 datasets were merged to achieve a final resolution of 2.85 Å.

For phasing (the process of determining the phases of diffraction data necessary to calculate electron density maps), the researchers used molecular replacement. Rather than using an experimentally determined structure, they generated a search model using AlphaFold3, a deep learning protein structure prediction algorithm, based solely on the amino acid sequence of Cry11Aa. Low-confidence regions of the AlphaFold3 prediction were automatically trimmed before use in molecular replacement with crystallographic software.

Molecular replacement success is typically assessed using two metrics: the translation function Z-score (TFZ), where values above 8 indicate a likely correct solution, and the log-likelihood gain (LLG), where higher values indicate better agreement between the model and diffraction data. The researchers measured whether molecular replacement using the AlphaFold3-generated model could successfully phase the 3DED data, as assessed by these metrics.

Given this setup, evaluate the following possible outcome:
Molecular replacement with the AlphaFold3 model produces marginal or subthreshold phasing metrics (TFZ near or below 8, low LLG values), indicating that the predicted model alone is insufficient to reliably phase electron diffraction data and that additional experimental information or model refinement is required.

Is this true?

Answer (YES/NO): NO